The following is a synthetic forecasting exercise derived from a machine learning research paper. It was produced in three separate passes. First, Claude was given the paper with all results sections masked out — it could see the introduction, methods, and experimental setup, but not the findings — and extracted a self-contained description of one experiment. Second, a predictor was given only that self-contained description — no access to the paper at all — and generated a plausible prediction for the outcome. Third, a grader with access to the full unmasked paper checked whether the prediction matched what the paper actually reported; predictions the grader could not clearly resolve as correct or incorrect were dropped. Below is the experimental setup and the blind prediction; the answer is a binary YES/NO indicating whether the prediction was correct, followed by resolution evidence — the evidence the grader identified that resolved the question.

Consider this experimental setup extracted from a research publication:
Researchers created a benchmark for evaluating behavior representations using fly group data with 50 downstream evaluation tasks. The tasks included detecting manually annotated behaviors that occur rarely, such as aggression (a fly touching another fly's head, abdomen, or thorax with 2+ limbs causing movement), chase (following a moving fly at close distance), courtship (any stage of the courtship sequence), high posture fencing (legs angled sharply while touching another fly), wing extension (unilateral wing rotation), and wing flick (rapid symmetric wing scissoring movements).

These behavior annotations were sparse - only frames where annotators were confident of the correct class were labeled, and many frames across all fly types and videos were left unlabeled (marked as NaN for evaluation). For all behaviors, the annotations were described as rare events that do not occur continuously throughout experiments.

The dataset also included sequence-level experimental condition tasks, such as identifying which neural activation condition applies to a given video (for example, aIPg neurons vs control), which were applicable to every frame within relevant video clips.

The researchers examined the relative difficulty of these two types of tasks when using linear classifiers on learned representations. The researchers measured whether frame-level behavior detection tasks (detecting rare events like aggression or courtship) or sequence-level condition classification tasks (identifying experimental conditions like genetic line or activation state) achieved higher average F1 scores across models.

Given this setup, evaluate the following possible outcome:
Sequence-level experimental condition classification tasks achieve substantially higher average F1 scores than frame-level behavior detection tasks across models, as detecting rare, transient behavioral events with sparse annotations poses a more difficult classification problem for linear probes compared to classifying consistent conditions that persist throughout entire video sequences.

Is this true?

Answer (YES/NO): YES